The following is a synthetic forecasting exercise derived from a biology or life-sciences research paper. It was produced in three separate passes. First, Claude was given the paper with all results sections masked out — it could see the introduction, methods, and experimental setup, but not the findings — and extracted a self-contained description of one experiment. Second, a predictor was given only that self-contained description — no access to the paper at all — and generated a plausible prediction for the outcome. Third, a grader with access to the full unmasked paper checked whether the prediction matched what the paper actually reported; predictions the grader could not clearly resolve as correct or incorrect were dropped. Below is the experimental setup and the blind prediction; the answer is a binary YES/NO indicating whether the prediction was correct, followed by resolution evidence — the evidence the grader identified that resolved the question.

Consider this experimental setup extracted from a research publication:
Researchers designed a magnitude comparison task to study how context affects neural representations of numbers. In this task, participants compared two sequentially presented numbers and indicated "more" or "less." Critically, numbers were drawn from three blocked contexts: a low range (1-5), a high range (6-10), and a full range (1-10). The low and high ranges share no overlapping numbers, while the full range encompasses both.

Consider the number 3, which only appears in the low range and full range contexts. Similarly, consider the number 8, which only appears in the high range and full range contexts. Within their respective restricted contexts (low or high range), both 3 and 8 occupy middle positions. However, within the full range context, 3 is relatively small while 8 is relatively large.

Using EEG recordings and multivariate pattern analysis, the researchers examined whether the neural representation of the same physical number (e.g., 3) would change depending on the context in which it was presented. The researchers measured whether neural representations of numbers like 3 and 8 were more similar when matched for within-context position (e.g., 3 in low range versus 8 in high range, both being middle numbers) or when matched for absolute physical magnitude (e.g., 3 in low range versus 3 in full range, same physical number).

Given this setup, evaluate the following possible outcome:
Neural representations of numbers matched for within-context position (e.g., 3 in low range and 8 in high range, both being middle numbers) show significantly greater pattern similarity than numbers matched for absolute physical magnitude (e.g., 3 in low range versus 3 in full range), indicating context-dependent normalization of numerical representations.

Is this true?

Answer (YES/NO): YES